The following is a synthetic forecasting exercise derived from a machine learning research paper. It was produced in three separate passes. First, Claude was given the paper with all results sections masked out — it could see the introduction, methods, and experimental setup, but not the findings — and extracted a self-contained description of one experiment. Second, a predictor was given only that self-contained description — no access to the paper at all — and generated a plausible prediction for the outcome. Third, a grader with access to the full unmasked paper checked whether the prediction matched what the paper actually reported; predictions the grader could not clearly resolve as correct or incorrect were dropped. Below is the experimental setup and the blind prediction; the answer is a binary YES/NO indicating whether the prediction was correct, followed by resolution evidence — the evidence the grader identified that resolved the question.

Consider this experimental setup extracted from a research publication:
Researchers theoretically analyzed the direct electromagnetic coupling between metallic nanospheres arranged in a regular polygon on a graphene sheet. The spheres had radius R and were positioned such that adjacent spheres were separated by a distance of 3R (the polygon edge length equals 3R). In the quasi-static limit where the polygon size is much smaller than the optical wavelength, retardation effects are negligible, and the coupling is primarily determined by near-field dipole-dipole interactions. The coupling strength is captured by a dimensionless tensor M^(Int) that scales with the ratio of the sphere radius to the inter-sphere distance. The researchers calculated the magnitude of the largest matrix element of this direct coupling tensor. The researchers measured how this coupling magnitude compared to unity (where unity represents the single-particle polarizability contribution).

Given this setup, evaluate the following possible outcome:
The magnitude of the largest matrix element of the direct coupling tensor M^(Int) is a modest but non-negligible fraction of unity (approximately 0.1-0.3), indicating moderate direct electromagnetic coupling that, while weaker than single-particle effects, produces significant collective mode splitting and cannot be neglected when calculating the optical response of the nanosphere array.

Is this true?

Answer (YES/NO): NO